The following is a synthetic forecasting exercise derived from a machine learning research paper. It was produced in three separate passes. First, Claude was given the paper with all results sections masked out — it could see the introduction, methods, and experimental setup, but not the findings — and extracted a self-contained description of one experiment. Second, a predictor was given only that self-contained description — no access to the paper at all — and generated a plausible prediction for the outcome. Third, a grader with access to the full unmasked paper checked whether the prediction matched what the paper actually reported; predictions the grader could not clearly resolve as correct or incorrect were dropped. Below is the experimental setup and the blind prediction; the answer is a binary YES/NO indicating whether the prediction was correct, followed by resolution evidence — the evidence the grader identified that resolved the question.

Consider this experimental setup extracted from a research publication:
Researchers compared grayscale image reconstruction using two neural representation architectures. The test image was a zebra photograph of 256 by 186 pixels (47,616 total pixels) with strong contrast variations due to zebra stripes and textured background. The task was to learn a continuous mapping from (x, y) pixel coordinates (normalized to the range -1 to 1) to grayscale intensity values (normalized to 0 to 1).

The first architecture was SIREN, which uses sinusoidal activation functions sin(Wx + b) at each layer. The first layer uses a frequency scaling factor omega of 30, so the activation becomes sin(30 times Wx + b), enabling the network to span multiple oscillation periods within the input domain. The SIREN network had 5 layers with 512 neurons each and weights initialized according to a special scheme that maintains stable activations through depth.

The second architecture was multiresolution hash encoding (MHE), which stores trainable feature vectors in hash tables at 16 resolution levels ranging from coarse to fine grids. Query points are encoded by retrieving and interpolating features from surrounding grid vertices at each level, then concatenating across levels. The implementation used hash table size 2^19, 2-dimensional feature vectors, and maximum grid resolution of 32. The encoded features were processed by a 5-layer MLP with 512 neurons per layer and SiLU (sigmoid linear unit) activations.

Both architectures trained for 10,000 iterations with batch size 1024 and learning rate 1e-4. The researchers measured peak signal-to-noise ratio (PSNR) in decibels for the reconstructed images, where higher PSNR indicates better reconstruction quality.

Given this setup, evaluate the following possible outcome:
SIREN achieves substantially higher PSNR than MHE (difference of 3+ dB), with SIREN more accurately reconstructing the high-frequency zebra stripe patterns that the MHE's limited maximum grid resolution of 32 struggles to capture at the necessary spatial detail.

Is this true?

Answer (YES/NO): NO